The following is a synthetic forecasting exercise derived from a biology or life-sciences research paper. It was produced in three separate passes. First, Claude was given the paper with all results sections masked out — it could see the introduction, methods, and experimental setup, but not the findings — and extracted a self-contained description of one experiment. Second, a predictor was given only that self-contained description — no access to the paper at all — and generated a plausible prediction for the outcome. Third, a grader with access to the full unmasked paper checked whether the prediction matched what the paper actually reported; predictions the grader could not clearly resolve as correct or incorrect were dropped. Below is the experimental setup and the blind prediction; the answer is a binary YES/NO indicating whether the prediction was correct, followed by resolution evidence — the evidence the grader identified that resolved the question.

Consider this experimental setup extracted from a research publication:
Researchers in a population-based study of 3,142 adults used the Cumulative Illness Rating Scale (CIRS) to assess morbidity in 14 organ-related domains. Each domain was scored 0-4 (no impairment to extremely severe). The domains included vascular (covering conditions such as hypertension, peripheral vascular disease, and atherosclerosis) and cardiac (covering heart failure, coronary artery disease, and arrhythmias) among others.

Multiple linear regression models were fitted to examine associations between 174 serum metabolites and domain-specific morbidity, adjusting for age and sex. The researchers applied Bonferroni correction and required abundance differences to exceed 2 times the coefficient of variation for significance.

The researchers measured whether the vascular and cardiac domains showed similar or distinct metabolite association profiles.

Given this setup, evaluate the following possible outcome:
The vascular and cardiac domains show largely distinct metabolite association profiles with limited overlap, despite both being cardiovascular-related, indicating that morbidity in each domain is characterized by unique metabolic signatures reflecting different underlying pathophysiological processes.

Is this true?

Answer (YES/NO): NO